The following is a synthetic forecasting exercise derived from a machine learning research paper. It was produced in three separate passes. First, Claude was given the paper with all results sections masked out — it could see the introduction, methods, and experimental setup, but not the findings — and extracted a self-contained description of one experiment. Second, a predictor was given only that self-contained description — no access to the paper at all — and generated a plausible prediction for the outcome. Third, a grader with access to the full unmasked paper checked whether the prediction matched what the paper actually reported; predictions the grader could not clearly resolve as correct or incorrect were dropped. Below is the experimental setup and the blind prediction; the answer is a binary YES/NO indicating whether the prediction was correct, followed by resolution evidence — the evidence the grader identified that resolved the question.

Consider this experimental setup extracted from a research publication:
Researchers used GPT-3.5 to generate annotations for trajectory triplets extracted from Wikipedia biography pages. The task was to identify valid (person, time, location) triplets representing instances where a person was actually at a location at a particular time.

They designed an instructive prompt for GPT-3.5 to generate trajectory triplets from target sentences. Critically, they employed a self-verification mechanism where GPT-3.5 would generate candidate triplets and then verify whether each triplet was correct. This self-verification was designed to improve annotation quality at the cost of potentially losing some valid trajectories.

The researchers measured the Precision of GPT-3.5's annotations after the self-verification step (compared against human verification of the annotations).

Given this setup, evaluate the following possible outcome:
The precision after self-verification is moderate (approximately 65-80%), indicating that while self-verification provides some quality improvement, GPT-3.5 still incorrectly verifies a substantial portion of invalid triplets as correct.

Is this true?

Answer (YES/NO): NO